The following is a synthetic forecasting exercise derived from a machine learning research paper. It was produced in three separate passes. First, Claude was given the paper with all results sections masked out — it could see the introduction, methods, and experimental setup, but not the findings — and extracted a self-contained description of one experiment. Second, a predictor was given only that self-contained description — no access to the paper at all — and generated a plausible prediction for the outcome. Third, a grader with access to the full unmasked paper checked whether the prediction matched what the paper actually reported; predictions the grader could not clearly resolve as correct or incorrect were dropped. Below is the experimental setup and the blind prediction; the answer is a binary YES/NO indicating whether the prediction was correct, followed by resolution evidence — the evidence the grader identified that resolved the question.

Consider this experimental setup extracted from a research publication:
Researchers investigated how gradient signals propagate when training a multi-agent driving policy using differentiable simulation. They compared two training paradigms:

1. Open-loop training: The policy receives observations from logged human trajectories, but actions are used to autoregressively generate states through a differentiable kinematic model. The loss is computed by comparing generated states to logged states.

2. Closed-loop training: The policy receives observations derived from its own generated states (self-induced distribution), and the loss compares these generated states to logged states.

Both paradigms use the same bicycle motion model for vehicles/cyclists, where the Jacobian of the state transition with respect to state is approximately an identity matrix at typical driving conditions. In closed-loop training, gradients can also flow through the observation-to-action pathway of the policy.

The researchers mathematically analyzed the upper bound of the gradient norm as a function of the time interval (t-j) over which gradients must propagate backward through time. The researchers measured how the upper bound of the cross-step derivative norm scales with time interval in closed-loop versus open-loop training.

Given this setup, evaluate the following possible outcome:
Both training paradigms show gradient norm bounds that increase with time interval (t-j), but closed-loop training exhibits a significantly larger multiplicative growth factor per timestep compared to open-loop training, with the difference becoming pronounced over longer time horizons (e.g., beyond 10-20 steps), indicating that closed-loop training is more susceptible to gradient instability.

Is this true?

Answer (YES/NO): NO